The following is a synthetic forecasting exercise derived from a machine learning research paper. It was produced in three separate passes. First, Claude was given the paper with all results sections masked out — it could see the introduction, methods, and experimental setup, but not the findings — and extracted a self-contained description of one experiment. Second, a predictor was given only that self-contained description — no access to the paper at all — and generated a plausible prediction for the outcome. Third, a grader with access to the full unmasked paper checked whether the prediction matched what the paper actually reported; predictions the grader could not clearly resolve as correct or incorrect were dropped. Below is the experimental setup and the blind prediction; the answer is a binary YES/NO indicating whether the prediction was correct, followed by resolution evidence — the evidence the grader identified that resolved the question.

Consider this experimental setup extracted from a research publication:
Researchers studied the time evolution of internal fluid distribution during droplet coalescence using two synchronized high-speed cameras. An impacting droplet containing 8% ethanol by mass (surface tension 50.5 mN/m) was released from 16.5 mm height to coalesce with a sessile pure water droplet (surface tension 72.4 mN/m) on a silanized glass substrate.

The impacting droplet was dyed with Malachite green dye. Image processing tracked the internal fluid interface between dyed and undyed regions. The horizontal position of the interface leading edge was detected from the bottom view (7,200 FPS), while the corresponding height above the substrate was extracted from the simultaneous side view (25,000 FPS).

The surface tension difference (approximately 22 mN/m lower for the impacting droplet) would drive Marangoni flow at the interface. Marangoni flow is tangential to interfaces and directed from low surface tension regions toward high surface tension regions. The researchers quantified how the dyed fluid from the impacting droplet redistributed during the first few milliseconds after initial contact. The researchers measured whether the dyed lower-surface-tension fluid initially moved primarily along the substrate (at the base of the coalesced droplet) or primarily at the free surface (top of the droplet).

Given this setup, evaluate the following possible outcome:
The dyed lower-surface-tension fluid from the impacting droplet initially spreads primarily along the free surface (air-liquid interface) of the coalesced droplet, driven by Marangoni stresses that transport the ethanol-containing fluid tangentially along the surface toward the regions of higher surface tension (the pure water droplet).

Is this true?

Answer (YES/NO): YES